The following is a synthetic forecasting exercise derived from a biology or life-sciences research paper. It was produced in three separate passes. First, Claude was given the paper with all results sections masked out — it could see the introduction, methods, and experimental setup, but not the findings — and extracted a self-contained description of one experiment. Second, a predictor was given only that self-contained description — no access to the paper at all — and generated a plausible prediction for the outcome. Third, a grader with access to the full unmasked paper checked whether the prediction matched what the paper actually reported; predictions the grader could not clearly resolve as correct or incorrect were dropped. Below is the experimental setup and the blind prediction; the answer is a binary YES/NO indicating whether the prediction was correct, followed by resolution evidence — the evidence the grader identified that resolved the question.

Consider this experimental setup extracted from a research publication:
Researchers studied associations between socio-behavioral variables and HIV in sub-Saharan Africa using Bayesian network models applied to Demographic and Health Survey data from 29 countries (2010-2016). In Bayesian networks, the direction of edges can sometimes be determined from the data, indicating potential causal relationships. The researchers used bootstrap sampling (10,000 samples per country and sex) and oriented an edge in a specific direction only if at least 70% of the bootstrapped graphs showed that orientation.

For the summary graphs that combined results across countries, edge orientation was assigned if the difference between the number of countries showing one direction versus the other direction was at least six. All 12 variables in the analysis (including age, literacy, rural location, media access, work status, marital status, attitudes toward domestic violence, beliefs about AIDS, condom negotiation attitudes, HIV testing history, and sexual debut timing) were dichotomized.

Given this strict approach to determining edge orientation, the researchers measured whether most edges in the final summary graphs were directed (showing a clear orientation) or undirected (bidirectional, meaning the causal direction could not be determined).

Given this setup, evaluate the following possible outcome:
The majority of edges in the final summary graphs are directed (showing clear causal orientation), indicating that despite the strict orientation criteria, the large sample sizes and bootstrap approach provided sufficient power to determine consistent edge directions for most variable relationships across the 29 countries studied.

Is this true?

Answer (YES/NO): NO